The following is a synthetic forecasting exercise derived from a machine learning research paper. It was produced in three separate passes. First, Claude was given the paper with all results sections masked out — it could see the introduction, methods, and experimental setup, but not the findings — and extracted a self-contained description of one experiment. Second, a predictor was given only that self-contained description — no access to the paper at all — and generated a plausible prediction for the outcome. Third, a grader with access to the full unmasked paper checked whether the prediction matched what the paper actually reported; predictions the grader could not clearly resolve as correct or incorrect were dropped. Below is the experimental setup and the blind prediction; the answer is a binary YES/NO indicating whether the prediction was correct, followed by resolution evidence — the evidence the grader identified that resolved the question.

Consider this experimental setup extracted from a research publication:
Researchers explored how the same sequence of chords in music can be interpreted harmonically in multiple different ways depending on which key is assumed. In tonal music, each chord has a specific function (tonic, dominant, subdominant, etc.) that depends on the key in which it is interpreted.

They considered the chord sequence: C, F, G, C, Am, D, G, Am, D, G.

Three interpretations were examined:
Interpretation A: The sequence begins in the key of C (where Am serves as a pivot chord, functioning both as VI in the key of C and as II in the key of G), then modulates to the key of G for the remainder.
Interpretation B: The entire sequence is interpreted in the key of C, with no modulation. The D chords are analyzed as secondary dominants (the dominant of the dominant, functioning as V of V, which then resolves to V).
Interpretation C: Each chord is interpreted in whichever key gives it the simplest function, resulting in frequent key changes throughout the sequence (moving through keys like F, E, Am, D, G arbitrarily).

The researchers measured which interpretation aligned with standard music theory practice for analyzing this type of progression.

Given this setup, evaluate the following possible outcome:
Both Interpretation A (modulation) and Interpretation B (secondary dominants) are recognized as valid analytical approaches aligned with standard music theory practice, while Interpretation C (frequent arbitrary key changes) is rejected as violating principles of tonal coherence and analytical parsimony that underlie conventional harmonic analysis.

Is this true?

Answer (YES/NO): NO